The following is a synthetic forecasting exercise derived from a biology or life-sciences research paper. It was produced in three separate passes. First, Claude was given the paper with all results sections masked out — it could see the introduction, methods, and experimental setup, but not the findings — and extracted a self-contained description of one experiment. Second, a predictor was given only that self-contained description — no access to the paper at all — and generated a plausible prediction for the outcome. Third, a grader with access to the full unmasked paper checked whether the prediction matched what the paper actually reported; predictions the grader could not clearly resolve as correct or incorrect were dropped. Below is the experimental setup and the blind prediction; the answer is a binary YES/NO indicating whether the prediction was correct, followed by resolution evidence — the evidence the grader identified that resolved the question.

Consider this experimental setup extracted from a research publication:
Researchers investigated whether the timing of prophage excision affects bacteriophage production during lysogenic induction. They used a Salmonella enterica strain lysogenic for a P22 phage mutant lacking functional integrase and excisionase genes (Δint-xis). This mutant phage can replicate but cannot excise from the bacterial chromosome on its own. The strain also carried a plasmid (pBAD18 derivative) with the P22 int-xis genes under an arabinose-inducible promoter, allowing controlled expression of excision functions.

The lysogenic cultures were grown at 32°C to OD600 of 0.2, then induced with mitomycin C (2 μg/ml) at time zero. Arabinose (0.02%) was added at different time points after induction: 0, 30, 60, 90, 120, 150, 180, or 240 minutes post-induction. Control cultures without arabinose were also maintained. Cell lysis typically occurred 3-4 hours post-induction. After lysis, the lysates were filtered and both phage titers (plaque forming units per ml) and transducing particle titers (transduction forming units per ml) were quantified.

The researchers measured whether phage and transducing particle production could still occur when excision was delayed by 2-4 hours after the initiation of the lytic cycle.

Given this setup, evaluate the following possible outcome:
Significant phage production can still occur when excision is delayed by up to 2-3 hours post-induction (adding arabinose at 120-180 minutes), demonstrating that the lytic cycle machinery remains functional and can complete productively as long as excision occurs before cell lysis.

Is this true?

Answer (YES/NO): NO